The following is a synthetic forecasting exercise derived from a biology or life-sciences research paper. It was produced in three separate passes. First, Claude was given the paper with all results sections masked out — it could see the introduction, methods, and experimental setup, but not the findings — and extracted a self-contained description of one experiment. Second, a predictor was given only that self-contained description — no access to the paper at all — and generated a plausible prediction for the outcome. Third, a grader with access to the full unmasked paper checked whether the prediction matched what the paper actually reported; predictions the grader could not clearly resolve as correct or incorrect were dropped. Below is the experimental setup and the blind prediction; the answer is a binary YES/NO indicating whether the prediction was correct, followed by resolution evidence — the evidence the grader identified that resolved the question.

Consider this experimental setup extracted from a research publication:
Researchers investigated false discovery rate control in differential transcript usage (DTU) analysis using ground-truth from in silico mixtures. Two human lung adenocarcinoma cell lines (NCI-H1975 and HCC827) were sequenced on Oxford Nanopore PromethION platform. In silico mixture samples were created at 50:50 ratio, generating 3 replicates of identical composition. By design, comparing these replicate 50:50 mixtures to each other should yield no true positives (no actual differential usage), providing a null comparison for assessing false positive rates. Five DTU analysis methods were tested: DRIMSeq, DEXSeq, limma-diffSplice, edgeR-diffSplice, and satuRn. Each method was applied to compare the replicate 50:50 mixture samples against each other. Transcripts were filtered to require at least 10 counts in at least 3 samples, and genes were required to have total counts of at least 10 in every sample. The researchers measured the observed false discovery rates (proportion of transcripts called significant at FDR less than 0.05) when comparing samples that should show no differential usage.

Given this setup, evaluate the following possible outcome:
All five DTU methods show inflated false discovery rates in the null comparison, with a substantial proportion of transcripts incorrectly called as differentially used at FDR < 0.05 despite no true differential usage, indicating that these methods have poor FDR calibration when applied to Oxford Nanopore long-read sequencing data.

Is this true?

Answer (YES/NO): NO